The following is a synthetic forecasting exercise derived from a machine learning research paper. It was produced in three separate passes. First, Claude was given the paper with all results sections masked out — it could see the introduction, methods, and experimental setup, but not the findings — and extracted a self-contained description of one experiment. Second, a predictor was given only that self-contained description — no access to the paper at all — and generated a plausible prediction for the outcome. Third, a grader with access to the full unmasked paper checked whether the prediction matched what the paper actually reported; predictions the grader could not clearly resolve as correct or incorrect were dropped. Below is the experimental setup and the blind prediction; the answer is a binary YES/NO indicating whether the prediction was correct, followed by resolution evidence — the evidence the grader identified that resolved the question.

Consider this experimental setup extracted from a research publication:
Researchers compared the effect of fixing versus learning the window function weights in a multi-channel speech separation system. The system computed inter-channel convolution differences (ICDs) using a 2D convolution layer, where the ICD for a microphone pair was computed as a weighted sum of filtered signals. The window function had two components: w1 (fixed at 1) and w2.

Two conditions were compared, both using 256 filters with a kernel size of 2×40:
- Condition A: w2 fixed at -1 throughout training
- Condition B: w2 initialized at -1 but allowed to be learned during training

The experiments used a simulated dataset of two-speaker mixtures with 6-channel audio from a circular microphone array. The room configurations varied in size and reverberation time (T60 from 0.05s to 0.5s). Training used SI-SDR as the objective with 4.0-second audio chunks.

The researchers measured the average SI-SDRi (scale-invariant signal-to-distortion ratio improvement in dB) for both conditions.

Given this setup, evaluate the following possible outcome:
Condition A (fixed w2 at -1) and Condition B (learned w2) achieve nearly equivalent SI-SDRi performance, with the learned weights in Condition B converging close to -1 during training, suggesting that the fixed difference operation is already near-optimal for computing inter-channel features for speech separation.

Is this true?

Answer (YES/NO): NO